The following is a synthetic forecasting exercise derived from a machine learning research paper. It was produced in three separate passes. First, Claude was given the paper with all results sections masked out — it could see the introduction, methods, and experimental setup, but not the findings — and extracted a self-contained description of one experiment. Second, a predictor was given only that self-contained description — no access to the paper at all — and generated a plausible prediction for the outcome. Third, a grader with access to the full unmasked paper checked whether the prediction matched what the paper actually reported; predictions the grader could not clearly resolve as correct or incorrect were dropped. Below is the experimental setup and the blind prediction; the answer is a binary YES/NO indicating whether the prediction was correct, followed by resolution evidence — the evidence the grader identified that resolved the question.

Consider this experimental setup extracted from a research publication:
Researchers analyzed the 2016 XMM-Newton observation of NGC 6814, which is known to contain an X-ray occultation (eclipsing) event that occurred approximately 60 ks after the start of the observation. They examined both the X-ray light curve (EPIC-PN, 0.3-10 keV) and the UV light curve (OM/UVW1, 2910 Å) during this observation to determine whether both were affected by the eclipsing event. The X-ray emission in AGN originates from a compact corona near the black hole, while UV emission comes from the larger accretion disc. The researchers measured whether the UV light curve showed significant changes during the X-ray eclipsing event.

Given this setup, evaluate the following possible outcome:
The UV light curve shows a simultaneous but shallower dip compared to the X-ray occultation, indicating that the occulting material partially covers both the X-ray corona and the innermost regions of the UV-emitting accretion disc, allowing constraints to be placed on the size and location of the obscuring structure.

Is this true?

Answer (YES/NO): NO